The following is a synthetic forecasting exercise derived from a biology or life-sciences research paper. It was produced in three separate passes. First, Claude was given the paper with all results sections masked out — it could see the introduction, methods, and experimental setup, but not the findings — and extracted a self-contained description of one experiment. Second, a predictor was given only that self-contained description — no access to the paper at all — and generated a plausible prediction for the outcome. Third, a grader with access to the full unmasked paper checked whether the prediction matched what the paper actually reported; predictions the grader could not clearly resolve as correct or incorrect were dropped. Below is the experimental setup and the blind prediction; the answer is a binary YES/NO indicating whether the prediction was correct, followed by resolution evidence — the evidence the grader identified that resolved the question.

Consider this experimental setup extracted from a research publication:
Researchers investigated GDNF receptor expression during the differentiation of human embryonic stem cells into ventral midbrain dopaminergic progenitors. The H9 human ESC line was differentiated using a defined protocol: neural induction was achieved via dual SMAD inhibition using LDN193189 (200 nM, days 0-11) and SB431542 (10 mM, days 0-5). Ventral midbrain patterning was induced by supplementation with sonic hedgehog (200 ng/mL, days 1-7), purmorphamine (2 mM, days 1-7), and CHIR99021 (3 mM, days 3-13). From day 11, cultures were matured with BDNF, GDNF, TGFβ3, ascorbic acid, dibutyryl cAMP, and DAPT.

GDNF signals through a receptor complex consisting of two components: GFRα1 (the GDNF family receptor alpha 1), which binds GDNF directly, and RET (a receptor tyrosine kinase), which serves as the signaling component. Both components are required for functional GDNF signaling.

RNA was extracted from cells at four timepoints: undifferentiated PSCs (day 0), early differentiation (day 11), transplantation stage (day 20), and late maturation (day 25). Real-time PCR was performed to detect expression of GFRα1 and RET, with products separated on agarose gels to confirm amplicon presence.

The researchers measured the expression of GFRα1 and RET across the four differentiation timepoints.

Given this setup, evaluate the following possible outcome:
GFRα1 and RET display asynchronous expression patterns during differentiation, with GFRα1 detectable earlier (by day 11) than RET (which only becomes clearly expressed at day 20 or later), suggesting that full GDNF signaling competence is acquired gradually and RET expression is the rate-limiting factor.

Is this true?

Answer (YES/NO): NO